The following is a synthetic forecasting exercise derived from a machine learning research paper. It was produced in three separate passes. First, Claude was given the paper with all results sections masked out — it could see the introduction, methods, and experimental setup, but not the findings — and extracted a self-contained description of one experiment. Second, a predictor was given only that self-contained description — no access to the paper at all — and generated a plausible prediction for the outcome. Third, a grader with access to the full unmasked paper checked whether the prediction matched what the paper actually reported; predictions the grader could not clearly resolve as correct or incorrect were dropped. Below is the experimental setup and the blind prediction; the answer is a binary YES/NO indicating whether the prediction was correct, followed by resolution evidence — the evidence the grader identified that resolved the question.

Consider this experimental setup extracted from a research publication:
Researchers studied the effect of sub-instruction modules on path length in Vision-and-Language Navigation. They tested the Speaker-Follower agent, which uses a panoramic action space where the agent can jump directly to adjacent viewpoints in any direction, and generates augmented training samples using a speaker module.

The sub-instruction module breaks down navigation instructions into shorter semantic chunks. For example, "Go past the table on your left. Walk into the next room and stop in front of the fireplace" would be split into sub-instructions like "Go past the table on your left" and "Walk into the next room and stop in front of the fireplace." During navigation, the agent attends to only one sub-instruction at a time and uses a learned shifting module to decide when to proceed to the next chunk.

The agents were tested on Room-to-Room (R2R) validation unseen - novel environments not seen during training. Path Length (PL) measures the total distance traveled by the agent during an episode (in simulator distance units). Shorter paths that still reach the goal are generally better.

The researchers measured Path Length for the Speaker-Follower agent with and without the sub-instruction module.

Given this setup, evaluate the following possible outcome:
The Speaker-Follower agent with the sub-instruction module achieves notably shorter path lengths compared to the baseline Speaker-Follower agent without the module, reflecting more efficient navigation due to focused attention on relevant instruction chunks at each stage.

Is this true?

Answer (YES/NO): YES